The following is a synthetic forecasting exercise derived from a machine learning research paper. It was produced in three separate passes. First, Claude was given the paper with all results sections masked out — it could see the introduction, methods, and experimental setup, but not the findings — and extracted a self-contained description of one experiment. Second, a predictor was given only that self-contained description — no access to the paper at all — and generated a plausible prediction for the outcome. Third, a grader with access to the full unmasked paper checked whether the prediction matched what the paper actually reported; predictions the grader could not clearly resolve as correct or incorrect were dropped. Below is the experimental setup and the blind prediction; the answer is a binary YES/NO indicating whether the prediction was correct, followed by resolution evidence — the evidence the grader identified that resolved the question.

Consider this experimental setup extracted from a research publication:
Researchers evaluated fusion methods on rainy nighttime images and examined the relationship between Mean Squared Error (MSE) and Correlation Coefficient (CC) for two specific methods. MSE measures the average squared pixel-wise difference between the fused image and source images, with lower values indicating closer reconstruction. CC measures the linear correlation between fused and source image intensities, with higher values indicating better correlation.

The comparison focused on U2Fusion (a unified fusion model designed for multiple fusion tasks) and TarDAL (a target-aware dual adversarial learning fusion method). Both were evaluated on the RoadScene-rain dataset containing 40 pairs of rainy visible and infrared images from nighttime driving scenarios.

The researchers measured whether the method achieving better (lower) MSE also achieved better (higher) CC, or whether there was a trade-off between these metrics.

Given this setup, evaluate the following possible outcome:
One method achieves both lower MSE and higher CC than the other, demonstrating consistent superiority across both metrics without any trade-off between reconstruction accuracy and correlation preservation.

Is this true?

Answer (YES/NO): YES